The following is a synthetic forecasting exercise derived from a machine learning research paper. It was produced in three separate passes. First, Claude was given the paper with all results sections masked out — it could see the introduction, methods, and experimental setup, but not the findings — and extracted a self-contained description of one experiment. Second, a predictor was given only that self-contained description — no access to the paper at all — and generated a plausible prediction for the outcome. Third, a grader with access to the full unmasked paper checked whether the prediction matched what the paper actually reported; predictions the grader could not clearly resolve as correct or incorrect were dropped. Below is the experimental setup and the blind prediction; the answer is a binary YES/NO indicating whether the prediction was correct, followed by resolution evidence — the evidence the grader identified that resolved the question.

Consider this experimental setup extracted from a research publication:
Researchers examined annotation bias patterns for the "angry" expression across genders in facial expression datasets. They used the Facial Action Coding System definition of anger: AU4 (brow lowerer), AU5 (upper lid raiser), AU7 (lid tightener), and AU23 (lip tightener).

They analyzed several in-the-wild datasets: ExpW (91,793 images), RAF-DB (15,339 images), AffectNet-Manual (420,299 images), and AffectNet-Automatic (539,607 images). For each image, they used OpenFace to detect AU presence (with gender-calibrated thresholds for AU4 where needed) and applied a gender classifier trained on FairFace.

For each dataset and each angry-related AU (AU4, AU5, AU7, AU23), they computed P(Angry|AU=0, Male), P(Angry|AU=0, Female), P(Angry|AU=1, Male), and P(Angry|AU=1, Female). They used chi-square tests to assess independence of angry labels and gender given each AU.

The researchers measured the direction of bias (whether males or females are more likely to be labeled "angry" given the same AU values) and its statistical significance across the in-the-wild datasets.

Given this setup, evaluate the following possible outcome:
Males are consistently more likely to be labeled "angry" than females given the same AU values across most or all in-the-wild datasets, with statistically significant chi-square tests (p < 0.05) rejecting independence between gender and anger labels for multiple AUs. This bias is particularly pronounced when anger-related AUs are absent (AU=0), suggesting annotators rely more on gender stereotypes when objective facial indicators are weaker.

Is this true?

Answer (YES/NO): NO